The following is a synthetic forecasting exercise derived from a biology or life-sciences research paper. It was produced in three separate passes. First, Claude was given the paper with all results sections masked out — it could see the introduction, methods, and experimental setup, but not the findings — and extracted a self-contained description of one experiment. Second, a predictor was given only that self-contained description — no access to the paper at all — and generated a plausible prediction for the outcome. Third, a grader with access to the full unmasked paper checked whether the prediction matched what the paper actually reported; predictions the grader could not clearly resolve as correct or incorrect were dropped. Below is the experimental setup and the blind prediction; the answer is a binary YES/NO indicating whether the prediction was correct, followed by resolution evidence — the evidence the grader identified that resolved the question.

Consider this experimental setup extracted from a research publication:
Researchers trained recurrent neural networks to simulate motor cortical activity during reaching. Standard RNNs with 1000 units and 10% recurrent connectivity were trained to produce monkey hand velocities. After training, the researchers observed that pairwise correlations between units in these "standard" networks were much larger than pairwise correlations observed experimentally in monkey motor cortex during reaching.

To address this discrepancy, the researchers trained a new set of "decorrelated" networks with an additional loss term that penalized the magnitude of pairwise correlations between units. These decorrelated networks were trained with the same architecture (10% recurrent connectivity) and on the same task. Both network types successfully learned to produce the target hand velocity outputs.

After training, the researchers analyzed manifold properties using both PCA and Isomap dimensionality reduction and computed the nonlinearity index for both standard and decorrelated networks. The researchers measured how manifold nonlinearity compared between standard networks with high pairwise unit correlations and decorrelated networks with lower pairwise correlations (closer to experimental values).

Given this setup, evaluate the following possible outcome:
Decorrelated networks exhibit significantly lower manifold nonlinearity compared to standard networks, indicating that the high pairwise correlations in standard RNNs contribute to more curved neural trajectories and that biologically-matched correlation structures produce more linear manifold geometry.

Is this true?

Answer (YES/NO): NO